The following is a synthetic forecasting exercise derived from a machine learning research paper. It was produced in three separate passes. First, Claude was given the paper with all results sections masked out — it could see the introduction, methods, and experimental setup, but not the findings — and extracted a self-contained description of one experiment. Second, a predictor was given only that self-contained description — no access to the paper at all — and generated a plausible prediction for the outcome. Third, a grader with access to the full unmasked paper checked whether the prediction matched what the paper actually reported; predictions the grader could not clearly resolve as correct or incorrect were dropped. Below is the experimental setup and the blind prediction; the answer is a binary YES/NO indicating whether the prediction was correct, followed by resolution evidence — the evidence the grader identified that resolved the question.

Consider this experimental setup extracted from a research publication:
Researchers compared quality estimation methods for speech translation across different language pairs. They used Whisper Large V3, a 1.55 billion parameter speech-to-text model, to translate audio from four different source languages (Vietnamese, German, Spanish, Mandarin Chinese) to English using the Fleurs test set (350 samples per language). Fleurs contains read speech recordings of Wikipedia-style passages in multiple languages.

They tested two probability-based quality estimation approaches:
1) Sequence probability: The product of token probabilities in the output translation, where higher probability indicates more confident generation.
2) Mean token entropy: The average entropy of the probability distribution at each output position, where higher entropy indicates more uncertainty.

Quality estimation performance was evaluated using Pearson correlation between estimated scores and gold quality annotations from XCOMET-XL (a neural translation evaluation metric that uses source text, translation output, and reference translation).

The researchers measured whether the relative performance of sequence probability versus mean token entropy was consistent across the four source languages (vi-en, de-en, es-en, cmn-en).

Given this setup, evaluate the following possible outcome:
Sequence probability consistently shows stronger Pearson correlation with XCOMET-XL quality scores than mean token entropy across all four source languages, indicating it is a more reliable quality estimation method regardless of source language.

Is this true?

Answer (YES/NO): NO